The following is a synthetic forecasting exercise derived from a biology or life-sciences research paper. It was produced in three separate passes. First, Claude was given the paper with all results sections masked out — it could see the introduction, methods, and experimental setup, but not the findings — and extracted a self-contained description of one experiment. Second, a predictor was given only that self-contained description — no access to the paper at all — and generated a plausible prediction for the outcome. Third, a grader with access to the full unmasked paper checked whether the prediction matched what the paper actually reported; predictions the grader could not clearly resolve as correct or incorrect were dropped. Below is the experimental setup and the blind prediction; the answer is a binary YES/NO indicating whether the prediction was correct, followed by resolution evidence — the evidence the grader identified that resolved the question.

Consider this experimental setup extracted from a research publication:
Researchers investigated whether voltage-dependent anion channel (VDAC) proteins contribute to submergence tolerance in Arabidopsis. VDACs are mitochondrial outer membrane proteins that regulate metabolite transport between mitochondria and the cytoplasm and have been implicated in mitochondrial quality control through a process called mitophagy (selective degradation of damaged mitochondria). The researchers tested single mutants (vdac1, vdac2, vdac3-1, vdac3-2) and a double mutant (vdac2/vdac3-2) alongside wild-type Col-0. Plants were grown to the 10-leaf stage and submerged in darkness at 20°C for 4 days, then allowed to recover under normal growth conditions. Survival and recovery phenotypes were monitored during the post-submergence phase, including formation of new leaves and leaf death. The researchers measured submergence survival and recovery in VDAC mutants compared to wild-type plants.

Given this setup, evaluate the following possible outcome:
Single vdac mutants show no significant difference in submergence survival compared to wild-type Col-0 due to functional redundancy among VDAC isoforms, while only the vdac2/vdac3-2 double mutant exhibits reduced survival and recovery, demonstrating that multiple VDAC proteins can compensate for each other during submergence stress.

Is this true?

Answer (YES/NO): NO